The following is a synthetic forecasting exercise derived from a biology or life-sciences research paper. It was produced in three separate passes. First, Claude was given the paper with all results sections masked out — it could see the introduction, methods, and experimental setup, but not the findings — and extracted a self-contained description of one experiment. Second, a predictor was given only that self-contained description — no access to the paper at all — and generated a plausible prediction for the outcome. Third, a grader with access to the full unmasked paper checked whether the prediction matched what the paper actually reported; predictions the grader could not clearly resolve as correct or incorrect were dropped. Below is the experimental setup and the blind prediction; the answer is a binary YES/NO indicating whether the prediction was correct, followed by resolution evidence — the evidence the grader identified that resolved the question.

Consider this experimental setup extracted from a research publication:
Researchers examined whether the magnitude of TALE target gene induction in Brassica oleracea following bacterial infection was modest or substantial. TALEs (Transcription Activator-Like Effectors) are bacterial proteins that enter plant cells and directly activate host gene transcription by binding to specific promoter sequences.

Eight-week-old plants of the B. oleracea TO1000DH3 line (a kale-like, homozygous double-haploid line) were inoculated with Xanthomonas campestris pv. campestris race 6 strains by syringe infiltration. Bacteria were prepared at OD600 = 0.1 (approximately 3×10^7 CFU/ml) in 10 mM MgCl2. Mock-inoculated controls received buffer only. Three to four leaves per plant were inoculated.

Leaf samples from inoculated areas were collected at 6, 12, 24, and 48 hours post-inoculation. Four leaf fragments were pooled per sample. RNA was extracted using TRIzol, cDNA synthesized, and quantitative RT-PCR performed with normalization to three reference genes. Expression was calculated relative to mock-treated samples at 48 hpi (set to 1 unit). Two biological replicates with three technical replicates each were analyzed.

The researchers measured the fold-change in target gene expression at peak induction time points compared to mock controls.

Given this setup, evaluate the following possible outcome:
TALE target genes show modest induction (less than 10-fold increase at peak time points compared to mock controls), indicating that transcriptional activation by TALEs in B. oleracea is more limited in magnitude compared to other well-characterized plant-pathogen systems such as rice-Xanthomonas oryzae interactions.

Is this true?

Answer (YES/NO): NO